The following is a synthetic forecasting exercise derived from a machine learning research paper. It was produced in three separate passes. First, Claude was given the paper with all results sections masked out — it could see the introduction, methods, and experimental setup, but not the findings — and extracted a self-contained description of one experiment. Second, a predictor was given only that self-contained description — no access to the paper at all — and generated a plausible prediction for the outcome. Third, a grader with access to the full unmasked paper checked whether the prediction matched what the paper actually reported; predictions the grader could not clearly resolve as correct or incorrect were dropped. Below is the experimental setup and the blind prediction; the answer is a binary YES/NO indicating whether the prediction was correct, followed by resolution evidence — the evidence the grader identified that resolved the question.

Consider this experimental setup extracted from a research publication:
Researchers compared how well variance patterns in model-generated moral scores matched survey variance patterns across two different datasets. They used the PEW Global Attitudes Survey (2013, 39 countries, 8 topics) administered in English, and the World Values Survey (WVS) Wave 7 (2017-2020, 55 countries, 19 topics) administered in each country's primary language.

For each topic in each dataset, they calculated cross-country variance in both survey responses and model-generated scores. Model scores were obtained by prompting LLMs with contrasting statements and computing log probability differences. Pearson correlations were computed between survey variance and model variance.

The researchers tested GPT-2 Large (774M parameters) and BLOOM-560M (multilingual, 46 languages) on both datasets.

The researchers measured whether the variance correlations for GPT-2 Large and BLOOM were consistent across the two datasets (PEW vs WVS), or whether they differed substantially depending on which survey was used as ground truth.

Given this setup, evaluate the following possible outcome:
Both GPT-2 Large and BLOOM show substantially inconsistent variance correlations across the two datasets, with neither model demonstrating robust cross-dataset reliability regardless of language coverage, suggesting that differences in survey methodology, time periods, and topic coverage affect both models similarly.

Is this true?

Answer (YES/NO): YES